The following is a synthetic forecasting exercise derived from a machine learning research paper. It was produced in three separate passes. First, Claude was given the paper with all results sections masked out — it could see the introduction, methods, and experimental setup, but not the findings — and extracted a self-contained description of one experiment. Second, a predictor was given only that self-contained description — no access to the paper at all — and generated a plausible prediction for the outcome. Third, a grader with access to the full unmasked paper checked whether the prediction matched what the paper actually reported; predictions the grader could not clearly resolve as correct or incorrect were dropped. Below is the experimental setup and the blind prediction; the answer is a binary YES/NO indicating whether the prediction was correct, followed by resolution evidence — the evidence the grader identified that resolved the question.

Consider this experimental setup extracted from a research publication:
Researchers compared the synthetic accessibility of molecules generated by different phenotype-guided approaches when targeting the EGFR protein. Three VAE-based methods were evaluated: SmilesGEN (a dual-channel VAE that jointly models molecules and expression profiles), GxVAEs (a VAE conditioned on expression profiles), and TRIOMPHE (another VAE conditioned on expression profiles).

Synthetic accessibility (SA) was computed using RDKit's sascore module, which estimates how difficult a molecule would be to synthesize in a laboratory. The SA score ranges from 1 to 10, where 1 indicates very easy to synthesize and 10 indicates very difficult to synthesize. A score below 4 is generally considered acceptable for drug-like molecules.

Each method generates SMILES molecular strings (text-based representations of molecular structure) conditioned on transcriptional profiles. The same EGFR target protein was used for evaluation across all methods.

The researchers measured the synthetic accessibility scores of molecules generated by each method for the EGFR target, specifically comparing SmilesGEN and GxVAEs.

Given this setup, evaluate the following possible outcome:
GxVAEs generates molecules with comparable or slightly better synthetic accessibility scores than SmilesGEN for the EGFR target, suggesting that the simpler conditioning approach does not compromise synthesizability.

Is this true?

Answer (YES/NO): NO